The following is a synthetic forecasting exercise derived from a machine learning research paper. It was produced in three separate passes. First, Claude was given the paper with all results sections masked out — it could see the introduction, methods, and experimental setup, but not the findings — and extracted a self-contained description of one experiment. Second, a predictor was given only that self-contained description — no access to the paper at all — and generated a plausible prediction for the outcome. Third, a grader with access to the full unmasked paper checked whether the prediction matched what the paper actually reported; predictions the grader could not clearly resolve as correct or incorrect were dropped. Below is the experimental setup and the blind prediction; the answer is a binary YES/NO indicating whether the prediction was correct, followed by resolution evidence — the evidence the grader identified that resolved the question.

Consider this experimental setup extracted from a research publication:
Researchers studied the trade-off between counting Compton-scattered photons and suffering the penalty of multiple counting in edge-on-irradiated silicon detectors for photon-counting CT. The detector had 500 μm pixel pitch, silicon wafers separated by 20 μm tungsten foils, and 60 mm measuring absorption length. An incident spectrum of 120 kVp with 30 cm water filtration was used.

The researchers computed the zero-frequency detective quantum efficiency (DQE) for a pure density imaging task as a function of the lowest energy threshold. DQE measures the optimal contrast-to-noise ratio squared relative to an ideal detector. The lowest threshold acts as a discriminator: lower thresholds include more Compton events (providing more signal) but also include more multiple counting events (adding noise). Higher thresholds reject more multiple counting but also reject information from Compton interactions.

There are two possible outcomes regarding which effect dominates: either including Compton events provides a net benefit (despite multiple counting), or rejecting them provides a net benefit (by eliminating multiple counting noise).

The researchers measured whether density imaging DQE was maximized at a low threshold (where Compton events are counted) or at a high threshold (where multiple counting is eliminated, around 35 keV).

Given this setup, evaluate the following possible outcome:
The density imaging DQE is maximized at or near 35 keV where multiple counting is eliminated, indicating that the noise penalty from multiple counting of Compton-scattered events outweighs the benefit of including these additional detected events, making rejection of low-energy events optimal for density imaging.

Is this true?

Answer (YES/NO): NO